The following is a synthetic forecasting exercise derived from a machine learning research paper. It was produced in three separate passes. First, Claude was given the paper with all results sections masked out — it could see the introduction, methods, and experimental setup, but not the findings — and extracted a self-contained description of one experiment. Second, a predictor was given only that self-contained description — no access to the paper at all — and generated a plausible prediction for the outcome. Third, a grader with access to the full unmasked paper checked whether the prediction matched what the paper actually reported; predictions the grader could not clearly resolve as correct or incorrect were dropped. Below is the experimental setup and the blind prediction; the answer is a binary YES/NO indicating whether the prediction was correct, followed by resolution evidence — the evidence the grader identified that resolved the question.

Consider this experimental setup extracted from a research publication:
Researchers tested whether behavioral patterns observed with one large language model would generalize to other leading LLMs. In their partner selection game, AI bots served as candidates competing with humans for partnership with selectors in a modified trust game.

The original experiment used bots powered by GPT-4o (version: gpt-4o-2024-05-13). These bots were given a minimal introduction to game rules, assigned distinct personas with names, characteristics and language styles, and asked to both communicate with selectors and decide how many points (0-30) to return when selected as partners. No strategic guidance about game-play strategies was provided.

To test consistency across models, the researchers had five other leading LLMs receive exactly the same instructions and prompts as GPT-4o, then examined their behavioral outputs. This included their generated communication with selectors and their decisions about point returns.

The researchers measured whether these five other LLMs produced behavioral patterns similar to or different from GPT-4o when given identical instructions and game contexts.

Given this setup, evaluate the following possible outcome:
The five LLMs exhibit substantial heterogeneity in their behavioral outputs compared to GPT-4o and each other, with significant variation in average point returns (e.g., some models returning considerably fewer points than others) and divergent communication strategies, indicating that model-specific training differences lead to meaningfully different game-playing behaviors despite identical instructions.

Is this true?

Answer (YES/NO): NO